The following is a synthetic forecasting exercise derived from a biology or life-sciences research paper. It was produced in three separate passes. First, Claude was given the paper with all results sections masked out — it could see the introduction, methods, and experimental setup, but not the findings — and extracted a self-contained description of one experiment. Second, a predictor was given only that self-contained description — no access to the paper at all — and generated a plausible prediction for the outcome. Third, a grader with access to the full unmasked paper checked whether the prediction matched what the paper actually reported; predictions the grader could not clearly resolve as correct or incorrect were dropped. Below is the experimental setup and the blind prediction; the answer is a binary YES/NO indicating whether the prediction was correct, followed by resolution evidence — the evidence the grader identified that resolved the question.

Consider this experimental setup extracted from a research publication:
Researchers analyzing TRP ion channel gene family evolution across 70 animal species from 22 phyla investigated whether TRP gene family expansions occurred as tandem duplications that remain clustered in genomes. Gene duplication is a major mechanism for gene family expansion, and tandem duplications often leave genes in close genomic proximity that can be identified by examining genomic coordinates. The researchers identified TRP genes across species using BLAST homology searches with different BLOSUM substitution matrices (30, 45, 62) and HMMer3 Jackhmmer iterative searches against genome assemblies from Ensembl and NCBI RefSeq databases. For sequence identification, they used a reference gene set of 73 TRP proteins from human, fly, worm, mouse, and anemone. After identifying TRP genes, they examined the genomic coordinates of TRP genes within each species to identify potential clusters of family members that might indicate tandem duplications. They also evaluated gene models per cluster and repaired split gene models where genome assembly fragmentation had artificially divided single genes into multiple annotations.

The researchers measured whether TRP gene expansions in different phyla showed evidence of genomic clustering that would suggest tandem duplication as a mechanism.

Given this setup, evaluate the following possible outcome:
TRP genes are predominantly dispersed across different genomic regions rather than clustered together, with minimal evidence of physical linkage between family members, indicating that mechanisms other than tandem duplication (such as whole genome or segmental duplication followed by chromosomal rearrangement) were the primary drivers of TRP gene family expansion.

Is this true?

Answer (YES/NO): NO